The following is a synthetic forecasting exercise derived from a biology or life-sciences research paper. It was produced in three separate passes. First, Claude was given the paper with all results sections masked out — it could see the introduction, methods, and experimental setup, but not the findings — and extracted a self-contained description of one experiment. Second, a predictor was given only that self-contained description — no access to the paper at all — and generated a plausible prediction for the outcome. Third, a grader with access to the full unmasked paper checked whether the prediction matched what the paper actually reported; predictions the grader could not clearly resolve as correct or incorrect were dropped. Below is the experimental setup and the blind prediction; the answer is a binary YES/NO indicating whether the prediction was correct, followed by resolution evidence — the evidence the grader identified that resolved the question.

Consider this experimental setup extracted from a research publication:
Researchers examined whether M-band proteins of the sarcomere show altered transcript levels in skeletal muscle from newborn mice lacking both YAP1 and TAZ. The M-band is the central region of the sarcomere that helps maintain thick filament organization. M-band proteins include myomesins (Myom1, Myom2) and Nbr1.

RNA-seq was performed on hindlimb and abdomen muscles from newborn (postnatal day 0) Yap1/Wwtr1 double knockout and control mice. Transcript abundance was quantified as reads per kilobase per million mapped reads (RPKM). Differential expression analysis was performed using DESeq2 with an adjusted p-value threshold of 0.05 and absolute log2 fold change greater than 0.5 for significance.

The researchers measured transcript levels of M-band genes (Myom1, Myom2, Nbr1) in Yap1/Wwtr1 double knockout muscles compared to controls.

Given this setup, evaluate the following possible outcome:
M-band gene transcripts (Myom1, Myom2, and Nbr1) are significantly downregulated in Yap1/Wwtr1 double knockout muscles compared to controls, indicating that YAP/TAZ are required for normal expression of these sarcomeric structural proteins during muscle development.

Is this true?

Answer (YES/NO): NO